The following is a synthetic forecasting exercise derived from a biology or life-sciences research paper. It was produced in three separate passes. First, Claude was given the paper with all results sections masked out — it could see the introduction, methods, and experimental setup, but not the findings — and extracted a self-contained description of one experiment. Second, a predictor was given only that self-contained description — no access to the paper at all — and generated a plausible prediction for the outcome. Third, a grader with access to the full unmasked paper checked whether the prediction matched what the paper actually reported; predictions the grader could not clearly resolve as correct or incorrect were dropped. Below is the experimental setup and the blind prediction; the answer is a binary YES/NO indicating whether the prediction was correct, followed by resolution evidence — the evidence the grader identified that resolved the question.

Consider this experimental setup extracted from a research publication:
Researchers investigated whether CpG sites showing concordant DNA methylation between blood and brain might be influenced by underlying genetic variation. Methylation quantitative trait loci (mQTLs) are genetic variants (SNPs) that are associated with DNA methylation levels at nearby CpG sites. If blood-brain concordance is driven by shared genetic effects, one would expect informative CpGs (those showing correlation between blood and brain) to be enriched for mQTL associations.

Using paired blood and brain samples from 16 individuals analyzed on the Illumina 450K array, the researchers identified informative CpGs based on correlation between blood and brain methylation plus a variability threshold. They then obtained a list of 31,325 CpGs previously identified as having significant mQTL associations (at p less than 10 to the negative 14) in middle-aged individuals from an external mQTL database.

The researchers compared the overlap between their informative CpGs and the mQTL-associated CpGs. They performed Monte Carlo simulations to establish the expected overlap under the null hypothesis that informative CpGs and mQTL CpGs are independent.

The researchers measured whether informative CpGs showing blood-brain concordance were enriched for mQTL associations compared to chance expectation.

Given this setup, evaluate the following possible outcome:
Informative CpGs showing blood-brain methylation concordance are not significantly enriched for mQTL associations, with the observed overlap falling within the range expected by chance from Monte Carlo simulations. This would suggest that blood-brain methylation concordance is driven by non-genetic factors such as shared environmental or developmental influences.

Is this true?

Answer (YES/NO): NO